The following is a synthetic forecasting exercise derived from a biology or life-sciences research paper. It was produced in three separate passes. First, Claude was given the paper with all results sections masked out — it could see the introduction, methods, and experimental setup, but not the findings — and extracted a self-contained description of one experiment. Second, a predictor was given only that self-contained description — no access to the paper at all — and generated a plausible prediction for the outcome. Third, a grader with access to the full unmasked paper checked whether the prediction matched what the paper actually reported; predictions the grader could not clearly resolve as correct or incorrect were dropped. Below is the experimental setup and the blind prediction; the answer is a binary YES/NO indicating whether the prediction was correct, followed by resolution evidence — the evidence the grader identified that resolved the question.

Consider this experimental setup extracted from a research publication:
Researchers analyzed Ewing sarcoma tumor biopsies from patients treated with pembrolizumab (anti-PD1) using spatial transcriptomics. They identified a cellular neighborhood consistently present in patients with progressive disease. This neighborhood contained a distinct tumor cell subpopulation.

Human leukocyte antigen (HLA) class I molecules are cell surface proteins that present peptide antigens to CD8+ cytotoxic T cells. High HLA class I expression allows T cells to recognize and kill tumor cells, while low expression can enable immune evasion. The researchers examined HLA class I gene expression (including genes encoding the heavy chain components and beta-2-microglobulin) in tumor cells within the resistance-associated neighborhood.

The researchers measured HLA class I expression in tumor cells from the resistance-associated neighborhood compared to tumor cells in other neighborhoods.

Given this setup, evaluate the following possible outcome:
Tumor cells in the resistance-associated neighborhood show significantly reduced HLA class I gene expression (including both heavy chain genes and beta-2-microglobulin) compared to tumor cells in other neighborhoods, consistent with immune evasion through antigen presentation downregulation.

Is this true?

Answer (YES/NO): NO